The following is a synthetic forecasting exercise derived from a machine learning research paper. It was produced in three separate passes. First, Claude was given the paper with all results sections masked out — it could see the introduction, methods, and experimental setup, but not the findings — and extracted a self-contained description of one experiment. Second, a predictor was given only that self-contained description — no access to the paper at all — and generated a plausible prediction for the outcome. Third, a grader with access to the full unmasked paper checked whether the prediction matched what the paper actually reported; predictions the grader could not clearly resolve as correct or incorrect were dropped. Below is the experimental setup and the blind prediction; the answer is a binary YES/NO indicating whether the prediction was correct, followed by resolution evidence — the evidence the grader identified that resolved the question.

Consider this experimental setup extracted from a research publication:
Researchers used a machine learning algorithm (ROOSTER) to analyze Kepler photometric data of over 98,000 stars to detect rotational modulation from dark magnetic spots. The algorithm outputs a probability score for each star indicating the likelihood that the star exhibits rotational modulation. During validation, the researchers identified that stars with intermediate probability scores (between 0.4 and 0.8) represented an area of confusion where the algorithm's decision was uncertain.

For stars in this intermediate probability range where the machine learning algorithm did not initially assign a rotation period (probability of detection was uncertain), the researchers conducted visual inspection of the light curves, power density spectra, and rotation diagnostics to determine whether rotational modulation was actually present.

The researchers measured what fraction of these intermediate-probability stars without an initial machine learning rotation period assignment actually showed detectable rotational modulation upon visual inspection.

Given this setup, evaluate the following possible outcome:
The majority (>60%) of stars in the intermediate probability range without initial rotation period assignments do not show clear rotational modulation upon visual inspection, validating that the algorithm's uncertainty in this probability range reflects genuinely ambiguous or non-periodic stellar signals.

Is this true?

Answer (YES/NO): NO